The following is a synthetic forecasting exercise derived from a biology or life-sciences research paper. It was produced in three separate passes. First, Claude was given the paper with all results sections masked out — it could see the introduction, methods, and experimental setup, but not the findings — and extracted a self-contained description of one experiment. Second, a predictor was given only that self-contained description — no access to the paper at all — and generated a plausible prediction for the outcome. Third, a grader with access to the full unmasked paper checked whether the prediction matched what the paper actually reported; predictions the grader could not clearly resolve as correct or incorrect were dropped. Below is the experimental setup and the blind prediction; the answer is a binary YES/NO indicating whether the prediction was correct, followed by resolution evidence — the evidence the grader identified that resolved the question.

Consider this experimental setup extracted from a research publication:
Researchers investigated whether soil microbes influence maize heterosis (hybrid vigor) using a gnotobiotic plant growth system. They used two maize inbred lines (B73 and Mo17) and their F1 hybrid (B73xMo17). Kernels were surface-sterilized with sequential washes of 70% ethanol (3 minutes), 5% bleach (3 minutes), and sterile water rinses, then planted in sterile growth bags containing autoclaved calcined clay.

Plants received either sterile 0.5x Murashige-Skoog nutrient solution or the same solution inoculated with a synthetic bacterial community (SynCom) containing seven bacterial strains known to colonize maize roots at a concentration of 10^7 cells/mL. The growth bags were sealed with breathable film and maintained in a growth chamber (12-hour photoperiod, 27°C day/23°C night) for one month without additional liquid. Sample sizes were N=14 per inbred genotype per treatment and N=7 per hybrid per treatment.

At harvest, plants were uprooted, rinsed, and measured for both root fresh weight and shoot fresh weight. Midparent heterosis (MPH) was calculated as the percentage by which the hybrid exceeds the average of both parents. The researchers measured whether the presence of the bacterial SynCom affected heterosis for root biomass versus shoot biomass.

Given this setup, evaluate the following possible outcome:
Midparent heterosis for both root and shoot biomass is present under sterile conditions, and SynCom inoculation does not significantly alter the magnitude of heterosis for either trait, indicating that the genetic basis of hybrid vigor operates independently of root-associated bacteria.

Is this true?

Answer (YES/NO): NO